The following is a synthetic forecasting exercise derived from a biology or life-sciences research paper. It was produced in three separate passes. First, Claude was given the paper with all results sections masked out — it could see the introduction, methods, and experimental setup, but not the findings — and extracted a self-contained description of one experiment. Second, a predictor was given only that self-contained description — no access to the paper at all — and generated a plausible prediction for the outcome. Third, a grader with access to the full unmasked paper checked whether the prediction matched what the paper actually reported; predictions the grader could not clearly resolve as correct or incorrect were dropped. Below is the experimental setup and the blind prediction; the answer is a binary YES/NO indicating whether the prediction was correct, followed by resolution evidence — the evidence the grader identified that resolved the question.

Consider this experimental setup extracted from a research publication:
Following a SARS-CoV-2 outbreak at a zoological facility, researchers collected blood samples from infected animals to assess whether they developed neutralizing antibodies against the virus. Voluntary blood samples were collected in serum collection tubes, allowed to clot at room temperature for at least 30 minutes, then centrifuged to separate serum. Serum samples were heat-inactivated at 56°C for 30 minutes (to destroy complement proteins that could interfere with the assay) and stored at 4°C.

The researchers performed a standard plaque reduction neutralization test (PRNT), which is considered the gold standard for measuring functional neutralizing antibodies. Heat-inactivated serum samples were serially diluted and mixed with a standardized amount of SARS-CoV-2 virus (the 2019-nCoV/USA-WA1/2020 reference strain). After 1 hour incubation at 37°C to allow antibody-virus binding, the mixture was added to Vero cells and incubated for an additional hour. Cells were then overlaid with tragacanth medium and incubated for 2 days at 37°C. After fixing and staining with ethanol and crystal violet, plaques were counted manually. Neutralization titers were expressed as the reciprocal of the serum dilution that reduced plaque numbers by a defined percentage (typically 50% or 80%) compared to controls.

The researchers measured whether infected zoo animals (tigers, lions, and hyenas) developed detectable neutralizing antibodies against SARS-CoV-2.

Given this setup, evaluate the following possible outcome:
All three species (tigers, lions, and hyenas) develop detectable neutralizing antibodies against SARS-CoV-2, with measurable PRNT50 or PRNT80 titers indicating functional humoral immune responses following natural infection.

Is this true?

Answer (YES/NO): NO